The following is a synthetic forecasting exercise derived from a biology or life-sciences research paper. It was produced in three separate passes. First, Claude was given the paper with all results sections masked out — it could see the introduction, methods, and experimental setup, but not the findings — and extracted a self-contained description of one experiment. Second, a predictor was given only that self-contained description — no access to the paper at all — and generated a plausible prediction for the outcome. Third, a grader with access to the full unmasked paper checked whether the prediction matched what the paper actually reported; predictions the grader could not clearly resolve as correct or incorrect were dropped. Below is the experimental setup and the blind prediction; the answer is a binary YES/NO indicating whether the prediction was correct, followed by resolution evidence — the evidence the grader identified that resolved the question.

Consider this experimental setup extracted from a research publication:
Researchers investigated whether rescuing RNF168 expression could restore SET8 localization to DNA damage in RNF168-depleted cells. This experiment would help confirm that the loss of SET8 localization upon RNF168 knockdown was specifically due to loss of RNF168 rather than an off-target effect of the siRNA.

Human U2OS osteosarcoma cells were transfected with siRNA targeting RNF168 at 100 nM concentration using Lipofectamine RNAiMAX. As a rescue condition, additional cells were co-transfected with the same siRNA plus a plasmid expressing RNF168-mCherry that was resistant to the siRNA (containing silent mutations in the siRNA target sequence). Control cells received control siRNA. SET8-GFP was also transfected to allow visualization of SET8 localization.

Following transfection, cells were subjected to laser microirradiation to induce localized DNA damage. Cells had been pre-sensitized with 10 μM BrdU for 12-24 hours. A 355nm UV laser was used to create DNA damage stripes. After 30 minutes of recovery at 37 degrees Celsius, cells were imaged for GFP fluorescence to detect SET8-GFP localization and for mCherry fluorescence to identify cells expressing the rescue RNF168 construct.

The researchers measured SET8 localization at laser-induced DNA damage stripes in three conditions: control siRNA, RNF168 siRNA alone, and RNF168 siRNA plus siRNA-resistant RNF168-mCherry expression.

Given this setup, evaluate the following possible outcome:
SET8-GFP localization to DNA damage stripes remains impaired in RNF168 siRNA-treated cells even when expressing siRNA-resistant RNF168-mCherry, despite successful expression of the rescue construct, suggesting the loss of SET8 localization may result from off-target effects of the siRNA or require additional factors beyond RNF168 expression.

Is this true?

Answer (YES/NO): NO